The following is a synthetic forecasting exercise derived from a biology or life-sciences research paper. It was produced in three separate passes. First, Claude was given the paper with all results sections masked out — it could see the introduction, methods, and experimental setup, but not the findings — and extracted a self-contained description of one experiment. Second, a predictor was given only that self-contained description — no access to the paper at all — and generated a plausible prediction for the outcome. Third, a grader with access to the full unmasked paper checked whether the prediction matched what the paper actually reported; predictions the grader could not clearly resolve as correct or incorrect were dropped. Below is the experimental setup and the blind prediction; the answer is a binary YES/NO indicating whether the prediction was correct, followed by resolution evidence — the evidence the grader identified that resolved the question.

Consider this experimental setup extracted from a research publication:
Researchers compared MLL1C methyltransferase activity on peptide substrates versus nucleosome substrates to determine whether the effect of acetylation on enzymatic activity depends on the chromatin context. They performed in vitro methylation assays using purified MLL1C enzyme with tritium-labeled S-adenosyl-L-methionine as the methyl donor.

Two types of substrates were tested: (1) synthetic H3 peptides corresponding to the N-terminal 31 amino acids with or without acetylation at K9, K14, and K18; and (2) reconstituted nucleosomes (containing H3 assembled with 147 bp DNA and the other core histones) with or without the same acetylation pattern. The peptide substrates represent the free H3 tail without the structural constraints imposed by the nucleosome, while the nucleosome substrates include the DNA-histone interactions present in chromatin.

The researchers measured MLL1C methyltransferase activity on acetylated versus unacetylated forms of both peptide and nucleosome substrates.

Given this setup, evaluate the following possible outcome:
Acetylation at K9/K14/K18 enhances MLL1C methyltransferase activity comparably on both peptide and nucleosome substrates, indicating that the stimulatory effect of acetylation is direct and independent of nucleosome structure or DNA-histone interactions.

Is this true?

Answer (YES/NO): NO